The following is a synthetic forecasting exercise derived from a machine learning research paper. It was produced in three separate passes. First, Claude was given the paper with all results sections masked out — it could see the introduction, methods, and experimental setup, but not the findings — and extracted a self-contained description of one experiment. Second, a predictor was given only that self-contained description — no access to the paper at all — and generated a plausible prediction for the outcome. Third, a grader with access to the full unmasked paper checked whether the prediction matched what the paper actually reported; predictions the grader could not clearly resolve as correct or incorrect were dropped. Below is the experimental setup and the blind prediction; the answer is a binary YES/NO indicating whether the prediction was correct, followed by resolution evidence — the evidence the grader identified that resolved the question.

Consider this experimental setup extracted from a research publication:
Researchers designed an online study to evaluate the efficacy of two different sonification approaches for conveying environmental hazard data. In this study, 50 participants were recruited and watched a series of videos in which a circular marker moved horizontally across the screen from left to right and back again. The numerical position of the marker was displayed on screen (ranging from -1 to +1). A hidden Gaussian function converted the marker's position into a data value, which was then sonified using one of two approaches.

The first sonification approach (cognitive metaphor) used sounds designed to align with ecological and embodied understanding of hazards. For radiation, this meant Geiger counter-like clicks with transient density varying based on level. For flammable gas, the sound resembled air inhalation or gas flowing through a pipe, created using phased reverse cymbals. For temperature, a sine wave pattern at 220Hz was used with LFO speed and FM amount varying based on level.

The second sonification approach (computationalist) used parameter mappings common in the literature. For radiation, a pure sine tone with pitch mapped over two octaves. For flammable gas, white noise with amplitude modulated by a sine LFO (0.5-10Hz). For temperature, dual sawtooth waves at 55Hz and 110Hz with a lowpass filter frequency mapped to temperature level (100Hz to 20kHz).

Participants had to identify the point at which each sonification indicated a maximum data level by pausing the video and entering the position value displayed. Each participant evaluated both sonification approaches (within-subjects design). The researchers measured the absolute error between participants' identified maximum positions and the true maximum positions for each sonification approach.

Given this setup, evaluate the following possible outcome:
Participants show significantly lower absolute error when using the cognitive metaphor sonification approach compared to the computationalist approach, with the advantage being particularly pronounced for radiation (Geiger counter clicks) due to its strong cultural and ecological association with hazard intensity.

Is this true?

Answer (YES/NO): NO